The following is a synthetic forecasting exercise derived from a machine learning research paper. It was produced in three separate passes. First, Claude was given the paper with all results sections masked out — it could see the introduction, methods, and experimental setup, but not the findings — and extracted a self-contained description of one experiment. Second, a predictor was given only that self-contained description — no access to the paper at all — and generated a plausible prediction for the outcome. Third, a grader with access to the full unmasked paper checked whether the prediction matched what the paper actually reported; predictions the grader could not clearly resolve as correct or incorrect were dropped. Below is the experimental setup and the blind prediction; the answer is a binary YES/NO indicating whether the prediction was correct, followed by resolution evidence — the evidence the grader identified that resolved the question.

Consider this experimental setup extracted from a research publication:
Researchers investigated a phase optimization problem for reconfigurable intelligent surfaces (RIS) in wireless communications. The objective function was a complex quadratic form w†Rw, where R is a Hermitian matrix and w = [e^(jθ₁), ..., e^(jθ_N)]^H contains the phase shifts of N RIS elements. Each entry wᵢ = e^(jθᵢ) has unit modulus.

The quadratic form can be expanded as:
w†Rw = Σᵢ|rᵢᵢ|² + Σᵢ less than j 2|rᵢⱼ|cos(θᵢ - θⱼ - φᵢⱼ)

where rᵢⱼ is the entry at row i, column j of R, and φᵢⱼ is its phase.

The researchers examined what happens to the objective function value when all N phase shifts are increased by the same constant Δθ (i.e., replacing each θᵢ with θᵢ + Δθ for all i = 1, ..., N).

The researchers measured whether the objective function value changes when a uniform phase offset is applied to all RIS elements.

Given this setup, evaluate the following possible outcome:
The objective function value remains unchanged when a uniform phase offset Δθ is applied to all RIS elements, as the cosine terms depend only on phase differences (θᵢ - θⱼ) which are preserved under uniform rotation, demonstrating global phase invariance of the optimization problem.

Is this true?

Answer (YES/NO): YES